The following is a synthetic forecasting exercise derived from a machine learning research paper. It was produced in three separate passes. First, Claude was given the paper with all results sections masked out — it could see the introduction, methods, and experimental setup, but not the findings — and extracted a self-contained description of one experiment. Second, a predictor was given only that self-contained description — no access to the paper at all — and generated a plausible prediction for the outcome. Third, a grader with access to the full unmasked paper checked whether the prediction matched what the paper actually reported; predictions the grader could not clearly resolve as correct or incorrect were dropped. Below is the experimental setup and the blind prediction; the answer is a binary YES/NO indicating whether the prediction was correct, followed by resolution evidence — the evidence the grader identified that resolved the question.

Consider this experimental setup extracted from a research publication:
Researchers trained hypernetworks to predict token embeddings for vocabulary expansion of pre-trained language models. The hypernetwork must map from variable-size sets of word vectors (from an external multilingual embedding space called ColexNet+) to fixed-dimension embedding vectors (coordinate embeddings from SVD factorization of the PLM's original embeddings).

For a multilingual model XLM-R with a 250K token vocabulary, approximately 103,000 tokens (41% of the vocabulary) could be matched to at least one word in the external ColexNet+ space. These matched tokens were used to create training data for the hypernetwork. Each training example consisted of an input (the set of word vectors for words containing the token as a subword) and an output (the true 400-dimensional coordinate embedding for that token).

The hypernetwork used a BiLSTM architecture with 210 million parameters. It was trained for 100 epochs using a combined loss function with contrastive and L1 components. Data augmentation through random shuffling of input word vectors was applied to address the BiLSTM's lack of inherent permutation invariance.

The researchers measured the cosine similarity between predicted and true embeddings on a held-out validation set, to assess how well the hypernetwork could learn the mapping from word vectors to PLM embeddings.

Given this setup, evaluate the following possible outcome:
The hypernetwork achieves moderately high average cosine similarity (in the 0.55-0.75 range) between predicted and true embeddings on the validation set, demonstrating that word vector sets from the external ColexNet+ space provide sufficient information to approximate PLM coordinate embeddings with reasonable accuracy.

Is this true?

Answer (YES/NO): NO